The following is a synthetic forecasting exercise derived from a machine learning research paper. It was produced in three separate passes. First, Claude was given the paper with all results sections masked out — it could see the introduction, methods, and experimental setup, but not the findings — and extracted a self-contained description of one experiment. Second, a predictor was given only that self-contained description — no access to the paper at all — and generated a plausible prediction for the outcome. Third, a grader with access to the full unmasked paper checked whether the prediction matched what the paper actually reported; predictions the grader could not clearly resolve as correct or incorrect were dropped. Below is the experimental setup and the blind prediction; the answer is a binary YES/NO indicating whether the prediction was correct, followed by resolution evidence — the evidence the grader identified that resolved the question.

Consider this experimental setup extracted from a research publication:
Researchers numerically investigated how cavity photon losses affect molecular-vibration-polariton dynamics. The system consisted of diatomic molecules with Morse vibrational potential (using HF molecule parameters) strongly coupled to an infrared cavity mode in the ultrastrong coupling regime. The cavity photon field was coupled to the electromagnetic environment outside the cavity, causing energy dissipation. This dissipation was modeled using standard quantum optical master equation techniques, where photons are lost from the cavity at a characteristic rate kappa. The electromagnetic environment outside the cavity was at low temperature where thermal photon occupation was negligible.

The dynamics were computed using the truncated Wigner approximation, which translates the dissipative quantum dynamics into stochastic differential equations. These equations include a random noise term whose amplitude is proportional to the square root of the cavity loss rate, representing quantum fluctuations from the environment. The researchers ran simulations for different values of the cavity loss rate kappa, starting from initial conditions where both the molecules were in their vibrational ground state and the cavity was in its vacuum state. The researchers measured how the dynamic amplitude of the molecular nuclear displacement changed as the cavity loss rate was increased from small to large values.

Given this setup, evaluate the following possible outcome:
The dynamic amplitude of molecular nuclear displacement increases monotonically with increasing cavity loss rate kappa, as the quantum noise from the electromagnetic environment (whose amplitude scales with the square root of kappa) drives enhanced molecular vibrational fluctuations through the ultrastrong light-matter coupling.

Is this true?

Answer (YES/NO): NO